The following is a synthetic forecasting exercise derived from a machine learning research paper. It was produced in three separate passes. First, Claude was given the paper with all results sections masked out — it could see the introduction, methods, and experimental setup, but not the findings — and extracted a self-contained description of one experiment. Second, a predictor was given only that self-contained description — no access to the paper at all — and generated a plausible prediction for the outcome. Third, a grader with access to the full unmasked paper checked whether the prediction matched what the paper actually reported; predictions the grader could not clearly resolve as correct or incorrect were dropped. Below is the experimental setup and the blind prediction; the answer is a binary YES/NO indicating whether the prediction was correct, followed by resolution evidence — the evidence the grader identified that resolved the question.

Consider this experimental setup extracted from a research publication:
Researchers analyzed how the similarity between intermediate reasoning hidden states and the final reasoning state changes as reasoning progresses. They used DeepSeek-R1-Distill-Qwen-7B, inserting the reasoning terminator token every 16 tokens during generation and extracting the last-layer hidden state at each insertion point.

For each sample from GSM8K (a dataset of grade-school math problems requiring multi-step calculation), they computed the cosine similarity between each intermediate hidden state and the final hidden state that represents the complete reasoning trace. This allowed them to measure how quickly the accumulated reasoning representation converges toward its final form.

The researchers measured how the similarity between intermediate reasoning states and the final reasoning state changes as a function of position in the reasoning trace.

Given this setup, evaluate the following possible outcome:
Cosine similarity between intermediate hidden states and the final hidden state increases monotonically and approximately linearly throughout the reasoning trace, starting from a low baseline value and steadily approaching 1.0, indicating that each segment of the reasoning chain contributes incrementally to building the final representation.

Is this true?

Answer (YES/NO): NO